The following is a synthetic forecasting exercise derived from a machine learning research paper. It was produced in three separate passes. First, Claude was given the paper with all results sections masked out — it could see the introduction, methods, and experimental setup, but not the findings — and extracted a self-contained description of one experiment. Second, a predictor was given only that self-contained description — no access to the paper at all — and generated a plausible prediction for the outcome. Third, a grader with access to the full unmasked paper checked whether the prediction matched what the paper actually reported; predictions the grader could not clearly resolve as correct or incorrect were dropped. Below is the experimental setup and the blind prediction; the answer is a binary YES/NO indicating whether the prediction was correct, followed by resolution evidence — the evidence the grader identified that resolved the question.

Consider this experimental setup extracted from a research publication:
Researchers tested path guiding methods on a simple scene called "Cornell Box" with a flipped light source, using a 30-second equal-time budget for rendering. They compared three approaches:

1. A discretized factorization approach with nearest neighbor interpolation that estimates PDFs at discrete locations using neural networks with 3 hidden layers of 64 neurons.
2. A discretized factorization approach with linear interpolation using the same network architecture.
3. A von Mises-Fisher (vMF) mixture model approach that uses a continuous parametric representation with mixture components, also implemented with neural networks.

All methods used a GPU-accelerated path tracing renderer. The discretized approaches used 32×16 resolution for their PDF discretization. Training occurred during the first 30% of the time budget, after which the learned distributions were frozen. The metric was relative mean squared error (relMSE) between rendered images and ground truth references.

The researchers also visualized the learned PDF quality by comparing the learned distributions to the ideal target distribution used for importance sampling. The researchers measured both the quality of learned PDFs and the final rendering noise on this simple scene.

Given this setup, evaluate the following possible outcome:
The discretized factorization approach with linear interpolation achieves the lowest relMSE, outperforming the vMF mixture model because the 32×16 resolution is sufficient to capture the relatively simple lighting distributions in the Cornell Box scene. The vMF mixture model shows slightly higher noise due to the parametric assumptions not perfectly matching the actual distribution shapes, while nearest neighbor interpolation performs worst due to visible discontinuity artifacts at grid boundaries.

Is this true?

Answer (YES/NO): NO